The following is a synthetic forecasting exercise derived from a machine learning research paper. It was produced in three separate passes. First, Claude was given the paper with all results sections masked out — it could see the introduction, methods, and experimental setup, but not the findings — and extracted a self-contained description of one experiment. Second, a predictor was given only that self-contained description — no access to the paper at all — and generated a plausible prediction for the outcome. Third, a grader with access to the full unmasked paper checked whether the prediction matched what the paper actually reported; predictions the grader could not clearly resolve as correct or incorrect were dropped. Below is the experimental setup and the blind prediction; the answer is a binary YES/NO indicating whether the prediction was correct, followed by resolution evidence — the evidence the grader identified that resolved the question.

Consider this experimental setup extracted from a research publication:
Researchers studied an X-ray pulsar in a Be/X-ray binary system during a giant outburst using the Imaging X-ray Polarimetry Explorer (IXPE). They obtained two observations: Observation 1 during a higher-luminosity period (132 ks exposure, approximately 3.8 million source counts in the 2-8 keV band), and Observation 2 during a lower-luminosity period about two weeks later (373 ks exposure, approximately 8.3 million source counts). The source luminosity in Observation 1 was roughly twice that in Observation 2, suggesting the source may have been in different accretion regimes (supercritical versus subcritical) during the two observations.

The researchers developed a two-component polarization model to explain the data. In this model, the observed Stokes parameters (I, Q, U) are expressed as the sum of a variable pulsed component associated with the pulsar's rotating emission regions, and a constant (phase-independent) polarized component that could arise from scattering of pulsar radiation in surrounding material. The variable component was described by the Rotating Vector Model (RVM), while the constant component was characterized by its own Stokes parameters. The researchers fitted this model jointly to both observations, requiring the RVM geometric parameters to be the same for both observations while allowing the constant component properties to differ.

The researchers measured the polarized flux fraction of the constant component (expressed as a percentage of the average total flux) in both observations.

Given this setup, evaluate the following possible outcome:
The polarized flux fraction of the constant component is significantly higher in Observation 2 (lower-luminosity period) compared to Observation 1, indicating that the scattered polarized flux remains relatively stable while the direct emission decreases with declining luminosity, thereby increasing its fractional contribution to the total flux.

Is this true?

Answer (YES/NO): NO